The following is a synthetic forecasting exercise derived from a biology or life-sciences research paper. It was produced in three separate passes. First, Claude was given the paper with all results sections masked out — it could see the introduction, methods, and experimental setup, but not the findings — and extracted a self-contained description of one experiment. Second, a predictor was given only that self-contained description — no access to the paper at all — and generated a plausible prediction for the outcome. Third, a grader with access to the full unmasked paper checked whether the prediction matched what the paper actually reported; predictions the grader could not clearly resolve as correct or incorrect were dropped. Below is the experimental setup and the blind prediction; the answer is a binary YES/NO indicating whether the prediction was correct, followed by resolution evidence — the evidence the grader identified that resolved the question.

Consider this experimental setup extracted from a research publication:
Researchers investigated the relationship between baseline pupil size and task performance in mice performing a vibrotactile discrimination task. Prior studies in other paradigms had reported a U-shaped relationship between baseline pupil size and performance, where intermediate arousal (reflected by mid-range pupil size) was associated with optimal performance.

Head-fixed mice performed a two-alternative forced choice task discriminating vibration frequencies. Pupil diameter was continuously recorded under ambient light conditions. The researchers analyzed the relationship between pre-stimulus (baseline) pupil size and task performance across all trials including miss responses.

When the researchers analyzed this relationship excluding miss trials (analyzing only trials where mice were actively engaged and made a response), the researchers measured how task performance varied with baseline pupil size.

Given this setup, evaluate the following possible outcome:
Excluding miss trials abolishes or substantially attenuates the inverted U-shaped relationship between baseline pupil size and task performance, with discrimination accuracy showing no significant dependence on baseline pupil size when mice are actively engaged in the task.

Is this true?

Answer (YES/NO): YES